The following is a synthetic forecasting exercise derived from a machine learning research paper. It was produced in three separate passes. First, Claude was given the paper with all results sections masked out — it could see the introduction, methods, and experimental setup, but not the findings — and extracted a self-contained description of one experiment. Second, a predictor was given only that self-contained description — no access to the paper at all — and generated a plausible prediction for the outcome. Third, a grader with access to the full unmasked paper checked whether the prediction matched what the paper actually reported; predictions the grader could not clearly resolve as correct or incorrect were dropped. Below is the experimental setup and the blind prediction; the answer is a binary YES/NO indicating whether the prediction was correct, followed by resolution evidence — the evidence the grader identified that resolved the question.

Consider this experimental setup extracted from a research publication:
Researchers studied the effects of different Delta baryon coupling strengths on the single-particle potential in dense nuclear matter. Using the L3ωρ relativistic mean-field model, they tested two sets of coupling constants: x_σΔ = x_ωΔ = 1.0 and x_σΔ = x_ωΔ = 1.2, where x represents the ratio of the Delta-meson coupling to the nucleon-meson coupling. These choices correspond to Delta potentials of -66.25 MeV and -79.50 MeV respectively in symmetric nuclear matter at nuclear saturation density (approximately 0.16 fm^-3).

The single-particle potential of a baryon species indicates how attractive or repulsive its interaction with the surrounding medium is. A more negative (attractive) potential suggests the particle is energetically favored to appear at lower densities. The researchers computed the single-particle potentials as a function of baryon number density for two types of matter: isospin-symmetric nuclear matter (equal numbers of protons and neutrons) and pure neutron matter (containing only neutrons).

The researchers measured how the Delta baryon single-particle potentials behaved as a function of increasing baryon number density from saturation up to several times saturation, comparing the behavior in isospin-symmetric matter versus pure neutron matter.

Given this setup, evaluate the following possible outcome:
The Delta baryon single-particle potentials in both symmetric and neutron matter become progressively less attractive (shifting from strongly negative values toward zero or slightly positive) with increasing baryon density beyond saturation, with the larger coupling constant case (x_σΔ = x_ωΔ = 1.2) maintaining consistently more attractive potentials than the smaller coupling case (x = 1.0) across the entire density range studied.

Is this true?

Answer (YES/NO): NO